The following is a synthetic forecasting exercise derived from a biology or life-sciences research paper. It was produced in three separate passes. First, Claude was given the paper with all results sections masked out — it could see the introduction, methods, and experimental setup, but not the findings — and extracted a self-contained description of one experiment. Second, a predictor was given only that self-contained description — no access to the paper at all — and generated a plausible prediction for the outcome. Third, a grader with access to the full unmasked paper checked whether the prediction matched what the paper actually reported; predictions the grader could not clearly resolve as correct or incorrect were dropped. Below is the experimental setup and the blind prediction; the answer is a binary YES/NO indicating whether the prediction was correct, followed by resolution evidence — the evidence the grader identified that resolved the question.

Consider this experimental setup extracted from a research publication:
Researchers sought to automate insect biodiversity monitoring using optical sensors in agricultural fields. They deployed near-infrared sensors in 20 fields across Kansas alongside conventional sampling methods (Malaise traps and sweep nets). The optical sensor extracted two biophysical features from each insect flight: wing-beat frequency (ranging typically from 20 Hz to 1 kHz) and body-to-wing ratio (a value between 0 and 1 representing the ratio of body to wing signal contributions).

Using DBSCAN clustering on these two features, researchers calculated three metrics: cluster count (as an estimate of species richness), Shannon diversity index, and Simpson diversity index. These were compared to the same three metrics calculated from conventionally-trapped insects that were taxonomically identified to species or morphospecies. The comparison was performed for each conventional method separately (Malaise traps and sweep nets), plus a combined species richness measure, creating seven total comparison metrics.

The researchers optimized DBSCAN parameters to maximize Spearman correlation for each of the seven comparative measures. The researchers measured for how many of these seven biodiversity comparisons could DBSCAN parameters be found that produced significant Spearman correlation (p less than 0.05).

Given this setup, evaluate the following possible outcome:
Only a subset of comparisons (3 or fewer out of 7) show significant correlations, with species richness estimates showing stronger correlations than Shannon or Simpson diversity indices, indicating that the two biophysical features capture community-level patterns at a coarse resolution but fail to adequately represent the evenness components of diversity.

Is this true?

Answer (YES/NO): NO